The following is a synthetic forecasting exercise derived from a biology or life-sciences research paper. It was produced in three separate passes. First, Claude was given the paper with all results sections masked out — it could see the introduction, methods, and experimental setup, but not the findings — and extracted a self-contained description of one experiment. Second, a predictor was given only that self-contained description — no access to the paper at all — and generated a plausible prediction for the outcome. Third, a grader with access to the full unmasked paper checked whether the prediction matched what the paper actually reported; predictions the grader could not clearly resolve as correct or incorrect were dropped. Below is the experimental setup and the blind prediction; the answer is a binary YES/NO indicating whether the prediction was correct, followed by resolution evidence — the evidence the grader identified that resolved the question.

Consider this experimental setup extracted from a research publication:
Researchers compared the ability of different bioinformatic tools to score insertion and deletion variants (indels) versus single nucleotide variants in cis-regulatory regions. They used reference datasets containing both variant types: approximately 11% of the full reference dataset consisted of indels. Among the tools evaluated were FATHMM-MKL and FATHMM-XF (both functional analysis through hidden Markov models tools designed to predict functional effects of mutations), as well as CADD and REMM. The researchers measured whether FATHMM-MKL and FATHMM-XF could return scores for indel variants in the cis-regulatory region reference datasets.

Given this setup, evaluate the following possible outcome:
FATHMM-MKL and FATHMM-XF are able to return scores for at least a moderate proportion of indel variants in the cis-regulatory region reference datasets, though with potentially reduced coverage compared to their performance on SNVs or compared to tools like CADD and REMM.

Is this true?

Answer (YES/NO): NO